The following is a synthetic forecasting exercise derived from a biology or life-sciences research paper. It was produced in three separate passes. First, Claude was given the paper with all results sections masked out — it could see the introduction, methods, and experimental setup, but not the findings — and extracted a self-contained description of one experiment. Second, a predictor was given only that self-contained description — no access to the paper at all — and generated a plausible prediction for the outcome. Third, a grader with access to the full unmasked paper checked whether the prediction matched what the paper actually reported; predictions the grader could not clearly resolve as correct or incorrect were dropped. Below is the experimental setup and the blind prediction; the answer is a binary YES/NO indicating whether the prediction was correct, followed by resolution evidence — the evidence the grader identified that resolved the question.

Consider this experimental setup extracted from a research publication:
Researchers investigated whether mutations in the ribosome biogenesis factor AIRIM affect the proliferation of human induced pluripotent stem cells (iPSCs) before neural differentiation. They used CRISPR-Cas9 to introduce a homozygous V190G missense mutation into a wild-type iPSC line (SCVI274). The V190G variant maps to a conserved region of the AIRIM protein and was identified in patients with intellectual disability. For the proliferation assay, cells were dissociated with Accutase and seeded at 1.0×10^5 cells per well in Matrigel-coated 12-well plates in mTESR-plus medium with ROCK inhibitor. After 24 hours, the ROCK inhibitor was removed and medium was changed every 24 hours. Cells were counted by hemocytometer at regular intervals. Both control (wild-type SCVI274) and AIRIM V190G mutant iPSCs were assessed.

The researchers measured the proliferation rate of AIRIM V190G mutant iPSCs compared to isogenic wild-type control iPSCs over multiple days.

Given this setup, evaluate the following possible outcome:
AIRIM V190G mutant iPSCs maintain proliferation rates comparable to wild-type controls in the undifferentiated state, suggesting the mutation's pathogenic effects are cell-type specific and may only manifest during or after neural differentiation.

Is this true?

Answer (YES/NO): YES